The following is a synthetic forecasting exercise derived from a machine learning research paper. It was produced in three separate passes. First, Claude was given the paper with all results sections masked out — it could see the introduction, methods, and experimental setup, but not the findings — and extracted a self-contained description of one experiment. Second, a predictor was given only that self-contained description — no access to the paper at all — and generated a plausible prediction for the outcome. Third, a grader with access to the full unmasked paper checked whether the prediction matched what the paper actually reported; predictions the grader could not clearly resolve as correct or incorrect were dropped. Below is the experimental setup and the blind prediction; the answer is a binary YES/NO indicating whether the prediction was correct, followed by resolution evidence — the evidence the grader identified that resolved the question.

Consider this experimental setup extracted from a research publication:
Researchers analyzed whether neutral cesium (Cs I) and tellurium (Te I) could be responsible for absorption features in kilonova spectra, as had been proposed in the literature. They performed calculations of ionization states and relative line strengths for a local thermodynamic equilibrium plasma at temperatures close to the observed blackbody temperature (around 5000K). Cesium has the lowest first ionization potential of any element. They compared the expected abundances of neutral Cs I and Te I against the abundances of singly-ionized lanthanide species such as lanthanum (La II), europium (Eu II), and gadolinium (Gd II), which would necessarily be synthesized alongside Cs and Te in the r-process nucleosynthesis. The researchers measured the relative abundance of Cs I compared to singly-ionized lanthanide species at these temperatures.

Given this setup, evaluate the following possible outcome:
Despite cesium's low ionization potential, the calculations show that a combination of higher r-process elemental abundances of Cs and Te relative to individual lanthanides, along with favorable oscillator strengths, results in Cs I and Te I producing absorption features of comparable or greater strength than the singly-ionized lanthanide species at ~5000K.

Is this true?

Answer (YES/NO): NO